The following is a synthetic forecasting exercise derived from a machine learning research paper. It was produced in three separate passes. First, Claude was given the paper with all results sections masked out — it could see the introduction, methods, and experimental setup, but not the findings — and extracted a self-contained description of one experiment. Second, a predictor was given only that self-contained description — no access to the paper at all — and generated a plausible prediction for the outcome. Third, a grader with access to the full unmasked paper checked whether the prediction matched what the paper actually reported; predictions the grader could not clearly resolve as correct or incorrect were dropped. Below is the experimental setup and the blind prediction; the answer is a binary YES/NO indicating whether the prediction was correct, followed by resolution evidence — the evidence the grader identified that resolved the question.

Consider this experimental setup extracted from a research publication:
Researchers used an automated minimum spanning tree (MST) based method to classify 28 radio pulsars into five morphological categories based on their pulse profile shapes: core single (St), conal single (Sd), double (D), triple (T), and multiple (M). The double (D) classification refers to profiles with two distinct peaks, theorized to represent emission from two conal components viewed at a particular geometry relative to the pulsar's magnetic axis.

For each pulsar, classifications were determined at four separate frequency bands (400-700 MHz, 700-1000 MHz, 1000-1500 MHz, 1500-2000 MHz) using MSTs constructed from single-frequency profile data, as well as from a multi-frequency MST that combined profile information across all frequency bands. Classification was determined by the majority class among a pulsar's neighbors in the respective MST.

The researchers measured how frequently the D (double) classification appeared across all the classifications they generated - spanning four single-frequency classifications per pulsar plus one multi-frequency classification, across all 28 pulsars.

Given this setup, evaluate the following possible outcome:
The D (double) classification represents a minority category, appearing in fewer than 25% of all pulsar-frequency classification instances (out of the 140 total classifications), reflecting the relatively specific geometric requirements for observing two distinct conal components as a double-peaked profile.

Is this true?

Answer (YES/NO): YES